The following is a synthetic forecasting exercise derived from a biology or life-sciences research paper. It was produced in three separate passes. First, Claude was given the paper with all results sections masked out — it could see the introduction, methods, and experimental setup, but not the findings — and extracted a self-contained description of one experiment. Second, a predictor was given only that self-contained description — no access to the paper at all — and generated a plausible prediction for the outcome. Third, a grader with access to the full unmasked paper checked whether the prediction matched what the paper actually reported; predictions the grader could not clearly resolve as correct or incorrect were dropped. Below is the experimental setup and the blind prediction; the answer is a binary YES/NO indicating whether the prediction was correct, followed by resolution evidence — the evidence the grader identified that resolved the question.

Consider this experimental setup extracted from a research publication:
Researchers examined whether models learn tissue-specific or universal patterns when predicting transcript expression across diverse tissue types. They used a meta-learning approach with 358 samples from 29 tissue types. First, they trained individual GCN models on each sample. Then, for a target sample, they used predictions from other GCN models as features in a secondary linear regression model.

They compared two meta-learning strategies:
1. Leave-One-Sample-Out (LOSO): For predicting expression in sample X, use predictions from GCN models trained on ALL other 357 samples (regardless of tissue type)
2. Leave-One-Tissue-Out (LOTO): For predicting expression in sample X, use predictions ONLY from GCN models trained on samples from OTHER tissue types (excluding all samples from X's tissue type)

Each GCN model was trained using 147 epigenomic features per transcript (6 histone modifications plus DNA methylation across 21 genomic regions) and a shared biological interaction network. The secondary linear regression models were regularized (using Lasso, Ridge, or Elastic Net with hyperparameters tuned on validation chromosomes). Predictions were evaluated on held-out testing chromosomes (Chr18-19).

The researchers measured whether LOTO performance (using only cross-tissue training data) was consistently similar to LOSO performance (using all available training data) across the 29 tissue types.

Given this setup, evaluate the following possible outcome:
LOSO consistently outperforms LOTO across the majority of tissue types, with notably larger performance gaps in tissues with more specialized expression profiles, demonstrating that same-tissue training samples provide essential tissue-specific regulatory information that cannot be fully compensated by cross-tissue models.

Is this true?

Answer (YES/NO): NO